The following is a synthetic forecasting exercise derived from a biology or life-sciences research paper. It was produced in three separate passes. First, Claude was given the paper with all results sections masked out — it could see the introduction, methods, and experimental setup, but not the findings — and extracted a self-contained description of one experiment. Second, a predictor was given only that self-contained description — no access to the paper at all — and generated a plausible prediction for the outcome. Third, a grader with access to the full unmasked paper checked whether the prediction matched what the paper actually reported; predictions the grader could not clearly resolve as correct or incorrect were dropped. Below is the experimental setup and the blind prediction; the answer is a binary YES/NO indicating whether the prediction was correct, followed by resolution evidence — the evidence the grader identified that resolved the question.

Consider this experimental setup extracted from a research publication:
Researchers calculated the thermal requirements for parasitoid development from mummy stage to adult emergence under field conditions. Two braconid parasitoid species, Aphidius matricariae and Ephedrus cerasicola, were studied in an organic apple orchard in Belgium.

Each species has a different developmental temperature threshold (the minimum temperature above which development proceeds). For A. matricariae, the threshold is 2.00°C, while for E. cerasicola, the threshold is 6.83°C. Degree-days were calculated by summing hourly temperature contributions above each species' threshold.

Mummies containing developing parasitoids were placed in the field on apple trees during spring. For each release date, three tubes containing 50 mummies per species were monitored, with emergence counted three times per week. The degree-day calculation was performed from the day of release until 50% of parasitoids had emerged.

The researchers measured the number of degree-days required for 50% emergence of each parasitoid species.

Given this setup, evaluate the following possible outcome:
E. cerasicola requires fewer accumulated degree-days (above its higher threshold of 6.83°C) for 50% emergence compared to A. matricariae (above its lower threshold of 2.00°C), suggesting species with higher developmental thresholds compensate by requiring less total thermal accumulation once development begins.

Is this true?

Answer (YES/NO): NO